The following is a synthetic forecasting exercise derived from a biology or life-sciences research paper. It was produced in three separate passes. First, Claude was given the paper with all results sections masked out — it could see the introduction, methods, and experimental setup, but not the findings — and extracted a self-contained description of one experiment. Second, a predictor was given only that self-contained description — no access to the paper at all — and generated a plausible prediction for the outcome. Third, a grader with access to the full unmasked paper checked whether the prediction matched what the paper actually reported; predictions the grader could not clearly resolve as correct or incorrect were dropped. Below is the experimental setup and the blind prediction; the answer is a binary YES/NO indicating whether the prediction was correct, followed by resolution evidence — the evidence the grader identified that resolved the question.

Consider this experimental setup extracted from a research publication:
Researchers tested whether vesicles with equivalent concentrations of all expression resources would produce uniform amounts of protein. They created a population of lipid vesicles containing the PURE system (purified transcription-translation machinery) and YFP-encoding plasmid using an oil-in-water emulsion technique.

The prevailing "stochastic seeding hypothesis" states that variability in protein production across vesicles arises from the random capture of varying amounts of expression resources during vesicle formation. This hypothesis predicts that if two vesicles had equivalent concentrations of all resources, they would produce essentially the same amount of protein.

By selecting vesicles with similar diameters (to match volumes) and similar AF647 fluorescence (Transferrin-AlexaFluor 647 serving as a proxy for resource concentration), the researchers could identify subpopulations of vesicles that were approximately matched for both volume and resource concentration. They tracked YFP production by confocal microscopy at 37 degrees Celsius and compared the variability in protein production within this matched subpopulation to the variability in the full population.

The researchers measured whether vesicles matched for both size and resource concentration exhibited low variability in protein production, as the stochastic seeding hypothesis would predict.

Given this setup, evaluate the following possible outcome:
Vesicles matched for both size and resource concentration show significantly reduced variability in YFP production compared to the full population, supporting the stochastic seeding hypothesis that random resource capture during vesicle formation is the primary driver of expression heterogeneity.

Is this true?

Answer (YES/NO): NO